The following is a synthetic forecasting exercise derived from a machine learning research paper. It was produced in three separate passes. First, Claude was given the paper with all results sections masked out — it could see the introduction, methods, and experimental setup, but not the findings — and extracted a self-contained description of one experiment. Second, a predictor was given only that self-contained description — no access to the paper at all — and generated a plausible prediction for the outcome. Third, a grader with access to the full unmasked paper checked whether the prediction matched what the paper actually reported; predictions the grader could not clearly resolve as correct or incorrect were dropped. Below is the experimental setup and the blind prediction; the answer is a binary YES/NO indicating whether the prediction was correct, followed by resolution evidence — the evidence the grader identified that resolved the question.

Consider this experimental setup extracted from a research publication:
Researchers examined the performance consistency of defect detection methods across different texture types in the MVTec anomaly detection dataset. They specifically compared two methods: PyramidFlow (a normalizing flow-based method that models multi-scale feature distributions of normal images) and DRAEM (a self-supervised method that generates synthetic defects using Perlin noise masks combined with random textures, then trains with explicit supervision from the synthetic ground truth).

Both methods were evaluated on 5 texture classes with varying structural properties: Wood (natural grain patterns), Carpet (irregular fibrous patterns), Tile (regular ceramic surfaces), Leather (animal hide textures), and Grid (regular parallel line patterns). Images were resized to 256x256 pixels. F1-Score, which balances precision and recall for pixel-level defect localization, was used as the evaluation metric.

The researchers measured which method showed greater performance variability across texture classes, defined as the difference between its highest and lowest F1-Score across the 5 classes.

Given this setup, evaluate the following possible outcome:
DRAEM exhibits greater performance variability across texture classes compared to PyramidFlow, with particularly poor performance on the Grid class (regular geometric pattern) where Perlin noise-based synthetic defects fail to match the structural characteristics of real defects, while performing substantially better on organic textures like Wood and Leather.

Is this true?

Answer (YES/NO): NO